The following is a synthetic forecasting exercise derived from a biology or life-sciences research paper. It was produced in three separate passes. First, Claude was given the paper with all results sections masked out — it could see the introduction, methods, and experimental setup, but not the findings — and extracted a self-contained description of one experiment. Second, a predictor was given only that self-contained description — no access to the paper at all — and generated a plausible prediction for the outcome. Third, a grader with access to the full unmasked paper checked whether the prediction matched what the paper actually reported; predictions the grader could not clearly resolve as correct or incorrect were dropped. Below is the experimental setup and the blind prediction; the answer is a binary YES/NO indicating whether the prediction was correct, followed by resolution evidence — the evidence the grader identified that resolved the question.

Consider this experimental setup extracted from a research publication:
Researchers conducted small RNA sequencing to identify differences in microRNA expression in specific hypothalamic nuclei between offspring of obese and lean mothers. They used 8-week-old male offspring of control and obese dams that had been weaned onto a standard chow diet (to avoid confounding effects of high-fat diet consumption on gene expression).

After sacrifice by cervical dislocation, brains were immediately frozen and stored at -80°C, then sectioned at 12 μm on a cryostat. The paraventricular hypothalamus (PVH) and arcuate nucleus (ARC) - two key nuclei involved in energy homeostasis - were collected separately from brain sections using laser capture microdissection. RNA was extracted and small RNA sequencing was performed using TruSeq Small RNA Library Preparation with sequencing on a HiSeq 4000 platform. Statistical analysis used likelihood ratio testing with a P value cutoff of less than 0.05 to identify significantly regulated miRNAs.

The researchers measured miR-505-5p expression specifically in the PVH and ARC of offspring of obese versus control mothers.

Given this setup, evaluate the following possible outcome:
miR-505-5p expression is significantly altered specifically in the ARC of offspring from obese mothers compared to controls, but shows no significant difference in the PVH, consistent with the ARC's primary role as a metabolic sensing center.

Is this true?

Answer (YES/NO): NO